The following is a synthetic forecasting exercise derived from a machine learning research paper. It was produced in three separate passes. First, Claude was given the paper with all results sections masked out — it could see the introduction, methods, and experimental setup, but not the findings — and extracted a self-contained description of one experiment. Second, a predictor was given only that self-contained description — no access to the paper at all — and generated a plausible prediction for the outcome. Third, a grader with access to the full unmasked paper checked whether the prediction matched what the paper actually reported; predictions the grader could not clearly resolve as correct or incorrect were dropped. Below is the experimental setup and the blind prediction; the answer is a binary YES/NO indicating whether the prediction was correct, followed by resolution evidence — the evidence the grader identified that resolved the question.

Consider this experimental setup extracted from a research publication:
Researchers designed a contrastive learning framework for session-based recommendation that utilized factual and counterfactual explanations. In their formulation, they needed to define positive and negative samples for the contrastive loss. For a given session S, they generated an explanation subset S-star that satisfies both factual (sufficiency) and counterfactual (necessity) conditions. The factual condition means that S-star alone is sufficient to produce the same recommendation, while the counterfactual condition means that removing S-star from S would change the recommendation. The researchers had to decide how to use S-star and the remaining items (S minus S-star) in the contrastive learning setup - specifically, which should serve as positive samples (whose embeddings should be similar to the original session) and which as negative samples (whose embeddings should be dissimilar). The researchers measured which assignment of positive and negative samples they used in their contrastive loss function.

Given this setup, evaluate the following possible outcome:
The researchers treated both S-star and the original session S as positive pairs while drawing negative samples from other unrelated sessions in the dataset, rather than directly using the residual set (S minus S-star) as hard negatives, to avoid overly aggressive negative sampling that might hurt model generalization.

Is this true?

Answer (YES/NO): NO